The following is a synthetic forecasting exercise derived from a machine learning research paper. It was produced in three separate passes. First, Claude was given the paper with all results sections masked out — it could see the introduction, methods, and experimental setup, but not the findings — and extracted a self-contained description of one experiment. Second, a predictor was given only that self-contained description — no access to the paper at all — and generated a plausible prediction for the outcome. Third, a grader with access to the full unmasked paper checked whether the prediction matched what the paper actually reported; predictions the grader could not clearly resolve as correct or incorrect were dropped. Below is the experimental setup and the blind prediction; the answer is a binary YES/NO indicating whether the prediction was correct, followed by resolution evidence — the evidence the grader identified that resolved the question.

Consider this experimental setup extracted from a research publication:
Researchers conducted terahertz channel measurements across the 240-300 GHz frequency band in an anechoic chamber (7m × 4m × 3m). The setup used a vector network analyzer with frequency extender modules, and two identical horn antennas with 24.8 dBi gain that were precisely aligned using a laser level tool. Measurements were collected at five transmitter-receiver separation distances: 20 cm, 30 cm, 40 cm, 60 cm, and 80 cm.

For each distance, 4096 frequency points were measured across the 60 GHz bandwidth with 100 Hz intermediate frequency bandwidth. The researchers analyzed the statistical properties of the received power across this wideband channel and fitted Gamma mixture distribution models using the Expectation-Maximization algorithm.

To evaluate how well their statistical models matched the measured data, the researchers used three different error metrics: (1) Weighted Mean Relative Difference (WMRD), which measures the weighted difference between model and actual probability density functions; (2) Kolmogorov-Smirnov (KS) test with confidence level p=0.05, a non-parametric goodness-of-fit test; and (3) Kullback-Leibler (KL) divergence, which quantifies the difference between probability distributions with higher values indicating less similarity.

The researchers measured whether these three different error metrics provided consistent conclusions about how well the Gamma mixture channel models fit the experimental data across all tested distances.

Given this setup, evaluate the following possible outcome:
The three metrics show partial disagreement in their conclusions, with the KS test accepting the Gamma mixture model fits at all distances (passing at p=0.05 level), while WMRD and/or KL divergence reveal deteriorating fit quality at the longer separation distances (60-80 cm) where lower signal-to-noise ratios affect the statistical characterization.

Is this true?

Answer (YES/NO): NO